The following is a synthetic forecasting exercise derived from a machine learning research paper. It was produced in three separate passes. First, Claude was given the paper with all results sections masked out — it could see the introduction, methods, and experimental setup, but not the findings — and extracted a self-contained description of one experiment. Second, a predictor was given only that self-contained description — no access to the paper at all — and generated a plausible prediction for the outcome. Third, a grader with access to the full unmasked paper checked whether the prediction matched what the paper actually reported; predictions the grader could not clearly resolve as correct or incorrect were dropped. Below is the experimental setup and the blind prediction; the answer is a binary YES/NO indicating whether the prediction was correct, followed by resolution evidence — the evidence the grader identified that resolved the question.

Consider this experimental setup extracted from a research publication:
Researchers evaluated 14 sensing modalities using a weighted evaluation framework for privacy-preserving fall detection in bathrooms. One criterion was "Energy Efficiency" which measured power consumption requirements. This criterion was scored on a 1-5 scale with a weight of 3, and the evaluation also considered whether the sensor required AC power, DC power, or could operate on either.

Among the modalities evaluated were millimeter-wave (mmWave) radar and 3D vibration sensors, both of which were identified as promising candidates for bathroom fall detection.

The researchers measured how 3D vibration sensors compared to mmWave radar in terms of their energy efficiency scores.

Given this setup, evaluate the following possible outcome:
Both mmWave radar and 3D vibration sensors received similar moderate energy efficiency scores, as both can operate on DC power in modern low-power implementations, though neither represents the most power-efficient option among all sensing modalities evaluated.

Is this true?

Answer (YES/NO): NO